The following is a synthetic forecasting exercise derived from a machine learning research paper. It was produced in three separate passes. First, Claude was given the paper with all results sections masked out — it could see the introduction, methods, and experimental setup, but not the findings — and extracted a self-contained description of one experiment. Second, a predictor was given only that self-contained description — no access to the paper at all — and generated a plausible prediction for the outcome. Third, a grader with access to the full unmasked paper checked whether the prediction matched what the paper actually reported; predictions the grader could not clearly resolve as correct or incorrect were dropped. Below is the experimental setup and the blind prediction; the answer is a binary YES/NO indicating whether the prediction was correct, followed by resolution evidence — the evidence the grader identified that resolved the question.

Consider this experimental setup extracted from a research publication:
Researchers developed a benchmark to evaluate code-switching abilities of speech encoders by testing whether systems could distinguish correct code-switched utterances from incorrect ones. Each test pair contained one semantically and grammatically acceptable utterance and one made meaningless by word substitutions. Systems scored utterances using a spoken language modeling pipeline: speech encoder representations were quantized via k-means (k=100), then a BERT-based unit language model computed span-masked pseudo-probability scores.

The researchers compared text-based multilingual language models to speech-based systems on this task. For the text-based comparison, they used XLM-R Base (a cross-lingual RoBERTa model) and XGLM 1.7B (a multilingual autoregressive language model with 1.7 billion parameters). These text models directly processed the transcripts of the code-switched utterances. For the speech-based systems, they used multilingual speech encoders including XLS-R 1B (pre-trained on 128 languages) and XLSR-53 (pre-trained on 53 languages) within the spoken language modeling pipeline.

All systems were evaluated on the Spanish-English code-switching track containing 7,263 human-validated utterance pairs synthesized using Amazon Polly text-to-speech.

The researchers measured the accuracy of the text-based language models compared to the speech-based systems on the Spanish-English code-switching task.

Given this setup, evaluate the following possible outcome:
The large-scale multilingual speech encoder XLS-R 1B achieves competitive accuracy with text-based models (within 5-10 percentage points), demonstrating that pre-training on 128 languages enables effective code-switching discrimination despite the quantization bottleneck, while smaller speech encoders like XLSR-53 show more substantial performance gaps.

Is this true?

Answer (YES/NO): NO